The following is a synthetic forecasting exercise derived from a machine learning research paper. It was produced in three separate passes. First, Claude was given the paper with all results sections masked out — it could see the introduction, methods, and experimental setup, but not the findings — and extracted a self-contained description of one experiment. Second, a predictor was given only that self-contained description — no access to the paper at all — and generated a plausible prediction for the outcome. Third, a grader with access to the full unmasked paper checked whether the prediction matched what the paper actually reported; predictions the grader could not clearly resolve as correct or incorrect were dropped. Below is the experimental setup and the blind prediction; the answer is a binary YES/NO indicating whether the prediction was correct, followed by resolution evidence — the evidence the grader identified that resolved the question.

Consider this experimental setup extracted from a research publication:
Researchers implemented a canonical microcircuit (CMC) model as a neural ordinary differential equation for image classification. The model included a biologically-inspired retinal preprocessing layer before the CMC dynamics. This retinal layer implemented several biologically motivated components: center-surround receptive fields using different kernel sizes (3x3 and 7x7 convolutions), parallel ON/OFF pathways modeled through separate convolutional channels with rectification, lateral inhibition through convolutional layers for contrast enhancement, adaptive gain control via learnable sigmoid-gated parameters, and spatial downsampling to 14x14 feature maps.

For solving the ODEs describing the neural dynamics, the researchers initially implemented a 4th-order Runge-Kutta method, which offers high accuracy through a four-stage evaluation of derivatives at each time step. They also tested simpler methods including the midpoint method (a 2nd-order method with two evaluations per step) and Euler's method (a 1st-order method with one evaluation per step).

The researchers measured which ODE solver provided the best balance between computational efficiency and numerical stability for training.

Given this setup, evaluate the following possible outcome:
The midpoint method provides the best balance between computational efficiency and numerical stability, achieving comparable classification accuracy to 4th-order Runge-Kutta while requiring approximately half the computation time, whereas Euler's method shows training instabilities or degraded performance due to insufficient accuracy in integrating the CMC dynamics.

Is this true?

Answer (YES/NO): NO